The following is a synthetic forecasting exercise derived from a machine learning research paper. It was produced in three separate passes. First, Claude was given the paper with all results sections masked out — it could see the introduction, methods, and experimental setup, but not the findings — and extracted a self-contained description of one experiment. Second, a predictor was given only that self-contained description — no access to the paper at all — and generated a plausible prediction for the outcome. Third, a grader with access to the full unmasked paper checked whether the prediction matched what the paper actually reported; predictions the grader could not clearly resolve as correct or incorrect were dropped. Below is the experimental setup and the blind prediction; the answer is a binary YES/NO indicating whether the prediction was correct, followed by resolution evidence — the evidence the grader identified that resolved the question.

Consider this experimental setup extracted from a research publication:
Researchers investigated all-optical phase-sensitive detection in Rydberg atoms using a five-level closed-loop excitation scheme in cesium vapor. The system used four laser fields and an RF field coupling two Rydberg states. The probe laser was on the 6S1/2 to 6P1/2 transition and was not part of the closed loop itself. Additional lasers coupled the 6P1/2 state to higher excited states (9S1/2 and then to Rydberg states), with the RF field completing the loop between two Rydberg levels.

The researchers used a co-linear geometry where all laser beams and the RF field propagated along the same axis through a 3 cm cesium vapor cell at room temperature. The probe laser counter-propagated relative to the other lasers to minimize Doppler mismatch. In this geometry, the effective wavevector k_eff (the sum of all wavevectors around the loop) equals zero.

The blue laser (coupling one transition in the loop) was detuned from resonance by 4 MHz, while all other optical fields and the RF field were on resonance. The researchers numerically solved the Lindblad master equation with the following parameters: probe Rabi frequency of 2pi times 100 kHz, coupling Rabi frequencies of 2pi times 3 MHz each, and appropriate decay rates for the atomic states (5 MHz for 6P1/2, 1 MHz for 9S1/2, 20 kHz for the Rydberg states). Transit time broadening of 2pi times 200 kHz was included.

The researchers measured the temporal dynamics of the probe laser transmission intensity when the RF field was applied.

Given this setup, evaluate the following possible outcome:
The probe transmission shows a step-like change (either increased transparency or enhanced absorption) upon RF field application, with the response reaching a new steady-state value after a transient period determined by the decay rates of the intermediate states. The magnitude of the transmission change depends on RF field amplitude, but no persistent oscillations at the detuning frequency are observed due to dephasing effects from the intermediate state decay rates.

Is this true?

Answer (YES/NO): NO